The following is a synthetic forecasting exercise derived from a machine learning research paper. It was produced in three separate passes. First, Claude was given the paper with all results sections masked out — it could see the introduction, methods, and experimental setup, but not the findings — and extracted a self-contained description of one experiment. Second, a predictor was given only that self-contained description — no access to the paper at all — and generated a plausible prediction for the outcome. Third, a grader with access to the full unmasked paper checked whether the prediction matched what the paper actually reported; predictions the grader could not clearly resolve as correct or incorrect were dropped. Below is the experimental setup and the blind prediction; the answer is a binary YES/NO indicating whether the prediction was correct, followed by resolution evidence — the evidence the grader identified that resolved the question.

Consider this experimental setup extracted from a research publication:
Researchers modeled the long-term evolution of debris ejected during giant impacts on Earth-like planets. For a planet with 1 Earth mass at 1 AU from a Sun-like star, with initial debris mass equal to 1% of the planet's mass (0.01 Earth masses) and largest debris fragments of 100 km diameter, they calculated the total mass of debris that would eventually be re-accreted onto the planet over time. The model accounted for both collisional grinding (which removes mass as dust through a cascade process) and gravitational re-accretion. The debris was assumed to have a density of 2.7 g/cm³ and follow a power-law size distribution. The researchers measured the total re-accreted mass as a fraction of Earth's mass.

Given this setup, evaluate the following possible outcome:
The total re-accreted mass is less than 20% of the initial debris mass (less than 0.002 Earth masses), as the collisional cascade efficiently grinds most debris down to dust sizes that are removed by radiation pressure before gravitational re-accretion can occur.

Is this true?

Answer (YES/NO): NO